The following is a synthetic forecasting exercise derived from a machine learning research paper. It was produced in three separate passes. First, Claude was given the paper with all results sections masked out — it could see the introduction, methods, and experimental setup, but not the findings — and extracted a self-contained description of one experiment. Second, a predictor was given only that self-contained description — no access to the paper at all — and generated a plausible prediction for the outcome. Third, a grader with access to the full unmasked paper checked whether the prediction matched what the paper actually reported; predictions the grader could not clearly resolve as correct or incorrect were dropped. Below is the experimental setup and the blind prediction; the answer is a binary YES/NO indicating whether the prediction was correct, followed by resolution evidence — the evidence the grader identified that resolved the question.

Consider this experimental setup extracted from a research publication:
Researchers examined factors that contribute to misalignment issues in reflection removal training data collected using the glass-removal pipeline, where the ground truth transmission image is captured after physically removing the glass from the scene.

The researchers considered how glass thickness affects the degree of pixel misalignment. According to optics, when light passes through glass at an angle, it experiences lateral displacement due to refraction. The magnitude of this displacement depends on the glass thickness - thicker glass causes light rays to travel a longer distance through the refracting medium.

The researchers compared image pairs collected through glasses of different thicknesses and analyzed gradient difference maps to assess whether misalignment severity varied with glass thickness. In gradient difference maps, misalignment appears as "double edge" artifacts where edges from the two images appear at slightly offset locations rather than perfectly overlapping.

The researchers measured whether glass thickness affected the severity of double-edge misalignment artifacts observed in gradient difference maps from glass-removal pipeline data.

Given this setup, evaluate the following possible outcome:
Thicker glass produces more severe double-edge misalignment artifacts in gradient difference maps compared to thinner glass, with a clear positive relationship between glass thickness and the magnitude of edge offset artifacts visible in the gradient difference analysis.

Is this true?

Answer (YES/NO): YES